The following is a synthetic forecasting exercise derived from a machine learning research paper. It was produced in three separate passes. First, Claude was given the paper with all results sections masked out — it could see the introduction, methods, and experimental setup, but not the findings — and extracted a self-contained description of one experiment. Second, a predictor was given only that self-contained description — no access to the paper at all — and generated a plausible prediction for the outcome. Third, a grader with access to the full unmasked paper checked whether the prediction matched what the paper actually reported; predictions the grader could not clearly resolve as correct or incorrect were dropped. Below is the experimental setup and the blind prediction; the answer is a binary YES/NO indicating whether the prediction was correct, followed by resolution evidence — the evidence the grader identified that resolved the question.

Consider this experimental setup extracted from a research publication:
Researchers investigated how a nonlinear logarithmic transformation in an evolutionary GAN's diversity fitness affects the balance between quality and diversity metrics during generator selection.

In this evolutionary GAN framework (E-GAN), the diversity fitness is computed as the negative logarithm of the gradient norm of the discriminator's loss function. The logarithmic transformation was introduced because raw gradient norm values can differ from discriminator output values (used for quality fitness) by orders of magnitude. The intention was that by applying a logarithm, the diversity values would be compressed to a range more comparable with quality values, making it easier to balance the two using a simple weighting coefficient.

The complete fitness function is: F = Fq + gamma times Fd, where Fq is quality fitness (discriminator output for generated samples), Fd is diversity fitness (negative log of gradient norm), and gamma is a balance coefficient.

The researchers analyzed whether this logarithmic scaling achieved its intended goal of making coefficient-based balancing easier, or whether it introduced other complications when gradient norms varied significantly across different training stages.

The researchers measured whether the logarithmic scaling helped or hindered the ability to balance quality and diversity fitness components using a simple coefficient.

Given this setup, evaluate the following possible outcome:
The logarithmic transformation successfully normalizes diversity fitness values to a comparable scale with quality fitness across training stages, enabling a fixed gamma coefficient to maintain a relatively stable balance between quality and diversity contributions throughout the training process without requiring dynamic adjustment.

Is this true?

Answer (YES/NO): NO